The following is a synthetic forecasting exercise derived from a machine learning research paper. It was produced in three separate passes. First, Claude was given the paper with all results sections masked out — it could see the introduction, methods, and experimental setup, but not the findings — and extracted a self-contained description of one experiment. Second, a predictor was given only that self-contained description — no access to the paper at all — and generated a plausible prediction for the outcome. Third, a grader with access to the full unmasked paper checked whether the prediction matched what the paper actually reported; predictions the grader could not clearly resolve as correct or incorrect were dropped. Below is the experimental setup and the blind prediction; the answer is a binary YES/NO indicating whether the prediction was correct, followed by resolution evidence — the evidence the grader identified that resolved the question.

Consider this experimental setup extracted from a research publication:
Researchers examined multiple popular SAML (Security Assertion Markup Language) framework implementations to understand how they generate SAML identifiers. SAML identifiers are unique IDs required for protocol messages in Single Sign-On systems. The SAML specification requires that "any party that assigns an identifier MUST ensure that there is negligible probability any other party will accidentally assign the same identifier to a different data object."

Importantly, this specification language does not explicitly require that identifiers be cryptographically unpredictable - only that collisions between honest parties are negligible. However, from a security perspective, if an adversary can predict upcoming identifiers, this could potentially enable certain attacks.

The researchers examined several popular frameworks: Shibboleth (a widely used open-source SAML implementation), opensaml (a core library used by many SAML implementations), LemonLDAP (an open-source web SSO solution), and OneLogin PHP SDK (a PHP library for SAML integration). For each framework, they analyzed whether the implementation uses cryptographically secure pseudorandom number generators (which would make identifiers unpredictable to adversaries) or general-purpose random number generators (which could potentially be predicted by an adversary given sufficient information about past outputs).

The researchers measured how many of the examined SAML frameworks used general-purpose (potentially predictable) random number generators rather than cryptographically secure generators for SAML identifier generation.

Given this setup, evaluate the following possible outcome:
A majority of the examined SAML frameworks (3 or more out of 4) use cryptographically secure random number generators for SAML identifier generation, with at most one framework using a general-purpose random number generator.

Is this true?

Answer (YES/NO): NO